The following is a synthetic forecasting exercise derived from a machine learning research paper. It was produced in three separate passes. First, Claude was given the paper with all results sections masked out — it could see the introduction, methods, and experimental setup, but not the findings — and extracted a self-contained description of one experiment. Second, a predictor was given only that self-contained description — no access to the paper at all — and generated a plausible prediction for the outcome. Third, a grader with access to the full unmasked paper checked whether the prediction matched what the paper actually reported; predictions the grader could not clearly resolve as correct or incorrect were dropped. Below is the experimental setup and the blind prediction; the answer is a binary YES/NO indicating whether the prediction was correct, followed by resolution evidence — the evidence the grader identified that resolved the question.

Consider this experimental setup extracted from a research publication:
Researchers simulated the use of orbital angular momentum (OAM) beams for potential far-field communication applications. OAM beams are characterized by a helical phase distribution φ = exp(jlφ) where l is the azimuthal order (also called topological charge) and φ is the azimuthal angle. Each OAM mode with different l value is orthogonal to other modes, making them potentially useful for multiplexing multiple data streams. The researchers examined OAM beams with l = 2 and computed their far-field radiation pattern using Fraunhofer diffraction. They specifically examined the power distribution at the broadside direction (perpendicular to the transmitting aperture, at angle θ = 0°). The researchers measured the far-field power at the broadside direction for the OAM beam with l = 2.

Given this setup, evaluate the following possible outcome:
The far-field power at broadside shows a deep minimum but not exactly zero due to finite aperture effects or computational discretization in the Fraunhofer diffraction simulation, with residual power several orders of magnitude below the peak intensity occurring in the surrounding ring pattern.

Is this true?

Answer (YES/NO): NO